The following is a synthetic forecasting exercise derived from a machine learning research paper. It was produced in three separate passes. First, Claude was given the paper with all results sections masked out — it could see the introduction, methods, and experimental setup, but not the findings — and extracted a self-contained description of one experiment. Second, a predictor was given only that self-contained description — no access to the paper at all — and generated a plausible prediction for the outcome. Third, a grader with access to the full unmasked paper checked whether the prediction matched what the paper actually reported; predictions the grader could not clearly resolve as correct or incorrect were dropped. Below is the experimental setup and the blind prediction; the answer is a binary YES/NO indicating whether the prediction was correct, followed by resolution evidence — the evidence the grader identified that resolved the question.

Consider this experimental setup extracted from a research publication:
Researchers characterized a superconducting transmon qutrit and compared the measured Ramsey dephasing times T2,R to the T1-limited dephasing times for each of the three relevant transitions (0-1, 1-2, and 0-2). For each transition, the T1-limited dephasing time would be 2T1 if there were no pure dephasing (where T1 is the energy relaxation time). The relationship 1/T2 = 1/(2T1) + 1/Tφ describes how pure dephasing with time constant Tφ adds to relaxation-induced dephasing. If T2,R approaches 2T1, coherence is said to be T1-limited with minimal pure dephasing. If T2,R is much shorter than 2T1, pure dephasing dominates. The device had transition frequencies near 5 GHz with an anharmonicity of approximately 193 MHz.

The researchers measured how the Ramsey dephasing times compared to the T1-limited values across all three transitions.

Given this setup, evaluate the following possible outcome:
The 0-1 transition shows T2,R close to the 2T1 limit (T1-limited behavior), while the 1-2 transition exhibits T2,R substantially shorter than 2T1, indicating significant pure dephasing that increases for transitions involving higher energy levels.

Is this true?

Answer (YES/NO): NO